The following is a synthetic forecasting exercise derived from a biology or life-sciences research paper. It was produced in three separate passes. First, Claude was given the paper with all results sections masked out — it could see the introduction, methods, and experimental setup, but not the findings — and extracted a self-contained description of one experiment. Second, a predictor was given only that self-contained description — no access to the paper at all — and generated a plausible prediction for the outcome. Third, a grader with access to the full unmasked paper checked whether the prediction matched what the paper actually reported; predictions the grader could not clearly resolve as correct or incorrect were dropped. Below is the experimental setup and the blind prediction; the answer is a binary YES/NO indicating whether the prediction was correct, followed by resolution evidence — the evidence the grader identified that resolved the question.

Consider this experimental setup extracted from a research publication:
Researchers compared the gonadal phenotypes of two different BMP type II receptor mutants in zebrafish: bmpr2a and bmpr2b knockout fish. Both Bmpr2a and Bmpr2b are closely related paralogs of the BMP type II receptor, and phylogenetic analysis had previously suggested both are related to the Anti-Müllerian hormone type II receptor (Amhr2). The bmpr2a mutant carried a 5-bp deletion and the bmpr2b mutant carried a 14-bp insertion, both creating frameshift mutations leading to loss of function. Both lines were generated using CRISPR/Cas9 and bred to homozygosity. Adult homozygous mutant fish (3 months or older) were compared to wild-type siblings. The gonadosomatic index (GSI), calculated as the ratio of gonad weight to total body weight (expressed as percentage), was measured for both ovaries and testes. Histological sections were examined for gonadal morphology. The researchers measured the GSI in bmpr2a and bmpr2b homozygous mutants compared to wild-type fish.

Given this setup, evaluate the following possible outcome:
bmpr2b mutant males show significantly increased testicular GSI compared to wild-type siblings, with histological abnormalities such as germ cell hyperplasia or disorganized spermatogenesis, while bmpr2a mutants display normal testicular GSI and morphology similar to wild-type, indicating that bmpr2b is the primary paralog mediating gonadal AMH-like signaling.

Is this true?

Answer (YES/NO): NO